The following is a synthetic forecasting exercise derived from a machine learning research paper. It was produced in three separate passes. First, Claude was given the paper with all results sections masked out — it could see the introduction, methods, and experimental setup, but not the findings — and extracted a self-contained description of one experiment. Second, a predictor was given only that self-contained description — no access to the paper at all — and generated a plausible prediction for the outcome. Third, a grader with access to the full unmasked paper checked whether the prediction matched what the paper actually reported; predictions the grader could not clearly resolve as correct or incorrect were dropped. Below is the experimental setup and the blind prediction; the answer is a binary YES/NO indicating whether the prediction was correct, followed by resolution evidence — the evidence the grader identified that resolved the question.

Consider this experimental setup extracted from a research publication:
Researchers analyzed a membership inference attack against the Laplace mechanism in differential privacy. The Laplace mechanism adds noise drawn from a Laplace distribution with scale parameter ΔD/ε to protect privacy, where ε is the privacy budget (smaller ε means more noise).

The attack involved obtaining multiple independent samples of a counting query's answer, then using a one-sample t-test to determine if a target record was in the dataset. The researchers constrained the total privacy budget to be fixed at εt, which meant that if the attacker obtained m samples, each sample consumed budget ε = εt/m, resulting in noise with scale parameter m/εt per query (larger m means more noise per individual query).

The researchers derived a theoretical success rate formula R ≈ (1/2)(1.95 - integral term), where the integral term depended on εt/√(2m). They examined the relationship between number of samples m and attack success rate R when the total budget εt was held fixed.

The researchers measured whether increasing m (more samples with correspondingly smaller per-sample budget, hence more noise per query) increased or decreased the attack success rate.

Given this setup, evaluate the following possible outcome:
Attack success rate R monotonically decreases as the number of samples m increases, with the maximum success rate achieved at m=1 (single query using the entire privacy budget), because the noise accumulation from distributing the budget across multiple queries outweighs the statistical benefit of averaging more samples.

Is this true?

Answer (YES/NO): NO